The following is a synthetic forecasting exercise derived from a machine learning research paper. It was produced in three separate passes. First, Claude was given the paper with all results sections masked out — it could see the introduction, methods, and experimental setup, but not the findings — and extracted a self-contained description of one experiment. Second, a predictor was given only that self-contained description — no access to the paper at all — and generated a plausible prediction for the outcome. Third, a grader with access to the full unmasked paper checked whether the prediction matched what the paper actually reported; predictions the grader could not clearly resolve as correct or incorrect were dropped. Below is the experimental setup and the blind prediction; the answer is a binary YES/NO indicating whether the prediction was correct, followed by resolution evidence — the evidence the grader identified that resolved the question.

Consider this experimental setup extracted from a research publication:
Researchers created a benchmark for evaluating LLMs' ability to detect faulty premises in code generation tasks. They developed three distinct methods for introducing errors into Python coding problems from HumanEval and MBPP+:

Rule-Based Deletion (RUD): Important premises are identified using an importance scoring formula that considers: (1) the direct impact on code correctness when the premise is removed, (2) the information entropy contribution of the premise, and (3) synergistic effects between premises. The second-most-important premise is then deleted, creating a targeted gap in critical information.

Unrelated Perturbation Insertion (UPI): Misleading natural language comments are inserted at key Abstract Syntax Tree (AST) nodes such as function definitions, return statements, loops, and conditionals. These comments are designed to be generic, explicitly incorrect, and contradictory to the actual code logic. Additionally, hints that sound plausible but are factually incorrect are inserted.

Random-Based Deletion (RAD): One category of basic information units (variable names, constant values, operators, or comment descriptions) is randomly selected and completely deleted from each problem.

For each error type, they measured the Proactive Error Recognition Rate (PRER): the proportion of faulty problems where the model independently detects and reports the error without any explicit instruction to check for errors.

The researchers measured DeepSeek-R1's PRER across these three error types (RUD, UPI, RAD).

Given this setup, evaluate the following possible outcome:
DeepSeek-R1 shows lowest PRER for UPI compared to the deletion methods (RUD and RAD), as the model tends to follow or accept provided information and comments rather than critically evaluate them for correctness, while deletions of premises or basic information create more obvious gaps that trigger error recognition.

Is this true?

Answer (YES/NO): NO